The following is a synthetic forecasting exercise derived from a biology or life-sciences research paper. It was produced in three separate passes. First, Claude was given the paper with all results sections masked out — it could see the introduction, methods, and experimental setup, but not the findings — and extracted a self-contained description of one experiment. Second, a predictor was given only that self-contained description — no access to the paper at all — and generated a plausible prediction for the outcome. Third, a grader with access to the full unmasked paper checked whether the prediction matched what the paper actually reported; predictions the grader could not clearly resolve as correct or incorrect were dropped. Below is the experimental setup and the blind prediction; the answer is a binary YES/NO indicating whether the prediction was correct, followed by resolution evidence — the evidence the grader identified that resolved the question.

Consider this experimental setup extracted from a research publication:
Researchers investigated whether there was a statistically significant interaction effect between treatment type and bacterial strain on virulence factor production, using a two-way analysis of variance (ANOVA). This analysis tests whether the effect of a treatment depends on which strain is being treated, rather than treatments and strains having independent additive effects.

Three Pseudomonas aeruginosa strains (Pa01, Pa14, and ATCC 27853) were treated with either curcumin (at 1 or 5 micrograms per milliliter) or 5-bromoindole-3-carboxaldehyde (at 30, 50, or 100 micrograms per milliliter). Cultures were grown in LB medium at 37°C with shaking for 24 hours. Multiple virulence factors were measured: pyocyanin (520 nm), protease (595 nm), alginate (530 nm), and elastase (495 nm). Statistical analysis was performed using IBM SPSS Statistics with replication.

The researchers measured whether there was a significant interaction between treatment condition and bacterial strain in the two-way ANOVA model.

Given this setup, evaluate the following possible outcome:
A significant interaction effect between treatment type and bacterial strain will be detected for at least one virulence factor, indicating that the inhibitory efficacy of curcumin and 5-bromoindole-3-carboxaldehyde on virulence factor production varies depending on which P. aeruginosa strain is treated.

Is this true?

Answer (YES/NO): NO